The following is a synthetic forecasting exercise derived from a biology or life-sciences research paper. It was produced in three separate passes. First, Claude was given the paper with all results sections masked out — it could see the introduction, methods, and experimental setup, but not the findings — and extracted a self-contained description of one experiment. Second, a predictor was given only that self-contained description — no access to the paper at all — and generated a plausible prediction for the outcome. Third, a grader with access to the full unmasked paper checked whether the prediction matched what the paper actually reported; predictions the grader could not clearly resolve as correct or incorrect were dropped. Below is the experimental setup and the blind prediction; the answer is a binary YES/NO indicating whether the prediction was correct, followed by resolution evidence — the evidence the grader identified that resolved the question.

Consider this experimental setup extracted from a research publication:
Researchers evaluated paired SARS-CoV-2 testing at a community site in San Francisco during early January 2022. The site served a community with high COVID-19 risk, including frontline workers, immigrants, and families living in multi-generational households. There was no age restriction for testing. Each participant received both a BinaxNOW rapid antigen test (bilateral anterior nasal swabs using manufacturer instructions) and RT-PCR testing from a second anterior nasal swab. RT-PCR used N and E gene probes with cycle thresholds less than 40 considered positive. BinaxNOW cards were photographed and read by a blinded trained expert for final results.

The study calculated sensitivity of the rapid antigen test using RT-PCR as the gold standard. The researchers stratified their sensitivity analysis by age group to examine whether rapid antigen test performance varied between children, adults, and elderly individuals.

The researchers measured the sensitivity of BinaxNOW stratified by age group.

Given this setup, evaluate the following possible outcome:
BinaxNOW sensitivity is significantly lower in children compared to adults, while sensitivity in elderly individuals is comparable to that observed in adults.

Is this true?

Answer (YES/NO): NO